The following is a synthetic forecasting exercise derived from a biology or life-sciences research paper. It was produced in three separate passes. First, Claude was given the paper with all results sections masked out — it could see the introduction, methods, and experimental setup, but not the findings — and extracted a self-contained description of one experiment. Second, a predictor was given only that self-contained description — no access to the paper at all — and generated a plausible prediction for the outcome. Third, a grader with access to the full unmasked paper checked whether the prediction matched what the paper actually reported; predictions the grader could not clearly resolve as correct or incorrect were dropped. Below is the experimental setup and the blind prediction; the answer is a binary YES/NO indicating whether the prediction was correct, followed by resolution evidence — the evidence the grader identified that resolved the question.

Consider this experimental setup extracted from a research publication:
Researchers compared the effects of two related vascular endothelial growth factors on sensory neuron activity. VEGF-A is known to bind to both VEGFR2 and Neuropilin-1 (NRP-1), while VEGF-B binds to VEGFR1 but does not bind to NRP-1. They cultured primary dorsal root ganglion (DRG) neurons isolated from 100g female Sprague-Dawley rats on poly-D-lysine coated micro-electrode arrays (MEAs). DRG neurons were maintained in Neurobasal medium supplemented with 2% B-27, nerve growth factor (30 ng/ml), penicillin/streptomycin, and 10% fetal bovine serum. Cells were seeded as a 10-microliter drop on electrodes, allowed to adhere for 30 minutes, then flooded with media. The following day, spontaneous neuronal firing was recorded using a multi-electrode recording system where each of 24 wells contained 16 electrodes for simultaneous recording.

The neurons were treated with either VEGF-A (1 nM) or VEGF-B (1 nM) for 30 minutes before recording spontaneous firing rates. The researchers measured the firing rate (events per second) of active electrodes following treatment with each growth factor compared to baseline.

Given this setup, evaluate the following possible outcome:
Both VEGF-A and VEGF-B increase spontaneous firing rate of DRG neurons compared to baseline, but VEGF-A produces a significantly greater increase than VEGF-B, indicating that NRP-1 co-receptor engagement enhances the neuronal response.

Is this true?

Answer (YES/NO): NO